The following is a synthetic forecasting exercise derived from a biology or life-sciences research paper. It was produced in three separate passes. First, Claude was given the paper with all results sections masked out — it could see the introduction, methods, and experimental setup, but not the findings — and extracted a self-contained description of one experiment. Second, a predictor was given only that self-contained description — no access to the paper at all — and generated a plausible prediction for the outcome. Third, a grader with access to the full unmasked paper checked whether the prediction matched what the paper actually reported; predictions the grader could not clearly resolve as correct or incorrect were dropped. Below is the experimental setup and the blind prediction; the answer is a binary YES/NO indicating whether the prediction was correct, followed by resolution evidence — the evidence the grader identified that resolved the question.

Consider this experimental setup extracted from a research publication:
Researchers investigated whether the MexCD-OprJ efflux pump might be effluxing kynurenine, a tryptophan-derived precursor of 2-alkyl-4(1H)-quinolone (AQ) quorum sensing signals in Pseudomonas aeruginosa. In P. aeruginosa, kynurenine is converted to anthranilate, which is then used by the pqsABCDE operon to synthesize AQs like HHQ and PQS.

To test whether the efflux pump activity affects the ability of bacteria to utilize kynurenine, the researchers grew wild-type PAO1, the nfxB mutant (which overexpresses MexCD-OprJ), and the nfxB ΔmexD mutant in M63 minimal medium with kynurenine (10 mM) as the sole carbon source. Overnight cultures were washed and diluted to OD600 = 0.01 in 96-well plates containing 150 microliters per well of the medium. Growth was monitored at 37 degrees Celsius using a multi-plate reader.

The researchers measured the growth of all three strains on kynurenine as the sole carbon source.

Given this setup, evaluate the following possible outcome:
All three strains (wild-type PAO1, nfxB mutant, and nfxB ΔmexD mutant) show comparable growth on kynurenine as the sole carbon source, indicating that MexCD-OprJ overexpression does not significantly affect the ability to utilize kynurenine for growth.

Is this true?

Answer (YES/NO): NO